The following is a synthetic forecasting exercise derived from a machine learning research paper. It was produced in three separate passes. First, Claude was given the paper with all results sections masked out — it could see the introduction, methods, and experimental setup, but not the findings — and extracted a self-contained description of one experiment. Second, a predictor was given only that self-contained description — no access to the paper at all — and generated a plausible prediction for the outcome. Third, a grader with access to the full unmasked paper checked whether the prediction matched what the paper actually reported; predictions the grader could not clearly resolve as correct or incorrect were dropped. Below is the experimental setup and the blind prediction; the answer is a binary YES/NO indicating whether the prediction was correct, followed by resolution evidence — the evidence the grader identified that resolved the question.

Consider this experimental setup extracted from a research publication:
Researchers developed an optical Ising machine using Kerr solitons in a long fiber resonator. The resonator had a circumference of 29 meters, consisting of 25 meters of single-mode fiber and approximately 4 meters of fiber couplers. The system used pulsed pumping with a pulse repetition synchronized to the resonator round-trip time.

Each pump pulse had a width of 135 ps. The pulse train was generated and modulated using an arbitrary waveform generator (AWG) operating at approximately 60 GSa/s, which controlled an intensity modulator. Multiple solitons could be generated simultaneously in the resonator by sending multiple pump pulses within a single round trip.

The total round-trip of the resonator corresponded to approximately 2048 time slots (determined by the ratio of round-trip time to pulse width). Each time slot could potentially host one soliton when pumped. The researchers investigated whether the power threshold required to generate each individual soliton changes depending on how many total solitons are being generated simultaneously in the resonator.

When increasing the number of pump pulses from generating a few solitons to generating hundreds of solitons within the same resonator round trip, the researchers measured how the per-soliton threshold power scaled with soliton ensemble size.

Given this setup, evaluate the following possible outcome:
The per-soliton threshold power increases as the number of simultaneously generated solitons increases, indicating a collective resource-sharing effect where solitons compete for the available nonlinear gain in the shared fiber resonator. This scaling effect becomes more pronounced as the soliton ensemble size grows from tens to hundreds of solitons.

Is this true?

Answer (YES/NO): NO